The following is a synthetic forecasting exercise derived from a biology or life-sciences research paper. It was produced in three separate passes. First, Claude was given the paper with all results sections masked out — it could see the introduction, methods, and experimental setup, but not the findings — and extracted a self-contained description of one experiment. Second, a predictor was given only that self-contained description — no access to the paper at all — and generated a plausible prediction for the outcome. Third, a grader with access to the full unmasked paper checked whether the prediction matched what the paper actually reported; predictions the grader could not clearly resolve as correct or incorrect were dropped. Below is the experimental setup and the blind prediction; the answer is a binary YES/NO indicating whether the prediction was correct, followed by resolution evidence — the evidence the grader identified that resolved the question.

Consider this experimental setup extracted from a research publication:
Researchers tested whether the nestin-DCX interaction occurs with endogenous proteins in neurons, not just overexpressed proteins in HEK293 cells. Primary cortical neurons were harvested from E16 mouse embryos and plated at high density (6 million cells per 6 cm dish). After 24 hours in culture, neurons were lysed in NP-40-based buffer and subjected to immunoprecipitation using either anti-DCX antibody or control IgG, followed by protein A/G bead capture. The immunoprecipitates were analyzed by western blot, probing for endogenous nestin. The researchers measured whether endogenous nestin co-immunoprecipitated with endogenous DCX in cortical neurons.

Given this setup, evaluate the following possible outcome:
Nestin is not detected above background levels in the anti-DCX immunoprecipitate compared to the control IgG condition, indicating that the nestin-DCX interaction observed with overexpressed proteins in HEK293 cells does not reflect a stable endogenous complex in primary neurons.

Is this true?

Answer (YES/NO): NO